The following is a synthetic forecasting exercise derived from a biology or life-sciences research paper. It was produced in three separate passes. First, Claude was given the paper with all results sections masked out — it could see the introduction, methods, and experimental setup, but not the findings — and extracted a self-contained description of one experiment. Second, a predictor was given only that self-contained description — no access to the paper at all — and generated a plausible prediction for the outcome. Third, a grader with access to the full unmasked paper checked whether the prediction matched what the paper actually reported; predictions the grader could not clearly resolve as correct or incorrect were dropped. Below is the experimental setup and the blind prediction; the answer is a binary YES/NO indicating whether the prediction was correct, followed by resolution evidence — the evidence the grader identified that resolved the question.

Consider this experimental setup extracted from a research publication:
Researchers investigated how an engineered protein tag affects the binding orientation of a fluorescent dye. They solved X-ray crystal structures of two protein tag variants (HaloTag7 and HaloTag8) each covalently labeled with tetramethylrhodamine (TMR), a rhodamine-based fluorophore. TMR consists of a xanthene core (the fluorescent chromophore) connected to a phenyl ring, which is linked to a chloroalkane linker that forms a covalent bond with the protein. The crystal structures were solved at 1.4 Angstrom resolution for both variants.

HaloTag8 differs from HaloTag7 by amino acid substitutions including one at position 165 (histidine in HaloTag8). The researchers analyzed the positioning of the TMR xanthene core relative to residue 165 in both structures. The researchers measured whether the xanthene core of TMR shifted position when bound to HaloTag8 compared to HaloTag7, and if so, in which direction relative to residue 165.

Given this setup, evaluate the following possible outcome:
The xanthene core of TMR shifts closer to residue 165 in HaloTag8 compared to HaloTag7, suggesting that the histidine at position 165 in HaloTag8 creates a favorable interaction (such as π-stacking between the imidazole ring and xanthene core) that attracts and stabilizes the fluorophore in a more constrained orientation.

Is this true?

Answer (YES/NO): YES